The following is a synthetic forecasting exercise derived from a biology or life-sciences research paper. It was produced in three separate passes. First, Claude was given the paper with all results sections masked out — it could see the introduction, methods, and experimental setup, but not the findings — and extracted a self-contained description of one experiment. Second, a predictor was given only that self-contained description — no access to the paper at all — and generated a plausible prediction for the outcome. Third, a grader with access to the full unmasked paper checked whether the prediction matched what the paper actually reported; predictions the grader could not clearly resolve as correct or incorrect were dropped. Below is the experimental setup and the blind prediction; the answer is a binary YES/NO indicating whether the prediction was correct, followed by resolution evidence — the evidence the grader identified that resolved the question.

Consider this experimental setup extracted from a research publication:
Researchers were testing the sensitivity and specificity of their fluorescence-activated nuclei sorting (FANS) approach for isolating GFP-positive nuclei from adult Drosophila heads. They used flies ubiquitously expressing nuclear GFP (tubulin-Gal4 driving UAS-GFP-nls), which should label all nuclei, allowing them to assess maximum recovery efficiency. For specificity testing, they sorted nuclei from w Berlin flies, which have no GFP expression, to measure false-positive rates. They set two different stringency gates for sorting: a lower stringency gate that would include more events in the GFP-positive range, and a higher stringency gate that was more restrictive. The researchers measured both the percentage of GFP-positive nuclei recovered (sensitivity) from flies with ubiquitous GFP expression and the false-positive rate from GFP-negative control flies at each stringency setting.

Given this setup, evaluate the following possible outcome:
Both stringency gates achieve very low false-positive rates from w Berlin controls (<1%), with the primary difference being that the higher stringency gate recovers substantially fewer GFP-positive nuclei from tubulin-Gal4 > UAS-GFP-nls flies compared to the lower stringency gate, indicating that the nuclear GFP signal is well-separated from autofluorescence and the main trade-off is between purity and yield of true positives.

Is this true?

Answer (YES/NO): YES